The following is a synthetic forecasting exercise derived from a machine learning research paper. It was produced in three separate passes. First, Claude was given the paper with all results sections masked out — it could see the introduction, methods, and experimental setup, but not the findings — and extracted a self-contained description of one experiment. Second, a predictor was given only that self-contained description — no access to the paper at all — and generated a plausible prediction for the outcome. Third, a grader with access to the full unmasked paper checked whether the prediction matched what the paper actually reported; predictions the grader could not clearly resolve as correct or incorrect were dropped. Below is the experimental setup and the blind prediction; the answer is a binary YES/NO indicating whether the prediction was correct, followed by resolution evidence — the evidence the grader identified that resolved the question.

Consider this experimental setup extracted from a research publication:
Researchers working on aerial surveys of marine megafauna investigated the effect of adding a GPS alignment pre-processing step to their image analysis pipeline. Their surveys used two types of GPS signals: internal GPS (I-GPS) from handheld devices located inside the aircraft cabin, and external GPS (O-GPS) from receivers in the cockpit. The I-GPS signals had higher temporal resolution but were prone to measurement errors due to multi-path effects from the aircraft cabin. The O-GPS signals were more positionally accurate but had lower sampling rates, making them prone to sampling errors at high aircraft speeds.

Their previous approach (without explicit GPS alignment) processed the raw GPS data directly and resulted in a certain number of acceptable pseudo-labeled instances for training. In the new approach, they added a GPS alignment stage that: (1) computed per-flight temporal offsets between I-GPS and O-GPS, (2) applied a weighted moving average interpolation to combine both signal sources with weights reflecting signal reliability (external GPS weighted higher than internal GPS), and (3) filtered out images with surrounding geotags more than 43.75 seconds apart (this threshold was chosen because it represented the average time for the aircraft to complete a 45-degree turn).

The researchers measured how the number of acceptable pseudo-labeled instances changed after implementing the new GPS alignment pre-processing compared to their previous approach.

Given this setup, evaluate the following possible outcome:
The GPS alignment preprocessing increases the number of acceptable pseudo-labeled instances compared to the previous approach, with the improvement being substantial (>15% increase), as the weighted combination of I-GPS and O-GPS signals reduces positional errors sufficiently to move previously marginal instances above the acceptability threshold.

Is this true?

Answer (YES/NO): NO